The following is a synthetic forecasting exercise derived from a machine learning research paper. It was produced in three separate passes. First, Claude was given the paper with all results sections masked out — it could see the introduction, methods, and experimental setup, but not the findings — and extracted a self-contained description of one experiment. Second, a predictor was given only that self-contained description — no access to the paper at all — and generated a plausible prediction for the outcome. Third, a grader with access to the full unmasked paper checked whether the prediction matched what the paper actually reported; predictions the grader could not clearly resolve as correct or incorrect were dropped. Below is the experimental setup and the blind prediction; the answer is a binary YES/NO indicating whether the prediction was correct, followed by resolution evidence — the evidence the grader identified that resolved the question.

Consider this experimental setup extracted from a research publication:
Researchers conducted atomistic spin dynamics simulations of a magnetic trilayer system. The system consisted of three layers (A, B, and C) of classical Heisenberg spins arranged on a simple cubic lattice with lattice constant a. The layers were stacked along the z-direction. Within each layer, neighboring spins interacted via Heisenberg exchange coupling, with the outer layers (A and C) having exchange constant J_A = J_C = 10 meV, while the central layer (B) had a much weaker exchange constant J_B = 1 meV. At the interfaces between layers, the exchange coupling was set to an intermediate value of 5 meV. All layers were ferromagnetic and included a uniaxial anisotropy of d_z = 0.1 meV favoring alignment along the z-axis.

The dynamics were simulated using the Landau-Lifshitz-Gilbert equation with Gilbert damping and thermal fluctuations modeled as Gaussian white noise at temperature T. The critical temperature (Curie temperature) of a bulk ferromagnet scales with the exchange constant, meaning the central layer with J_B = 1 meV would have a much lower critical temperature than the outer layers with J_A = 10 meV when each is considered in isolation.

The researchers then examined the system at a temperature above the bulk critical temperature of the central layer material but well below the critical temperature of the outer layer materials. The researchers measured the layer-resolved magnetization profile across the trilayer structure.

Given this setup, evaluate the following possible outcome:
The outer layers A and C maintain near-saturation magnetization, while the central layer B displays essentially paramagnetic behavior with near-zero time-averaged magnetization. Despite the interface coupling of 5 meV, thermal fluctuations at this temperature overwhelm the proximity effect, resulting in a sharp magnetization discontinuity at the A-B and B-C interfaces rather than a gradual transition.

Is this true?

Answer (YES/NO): NO